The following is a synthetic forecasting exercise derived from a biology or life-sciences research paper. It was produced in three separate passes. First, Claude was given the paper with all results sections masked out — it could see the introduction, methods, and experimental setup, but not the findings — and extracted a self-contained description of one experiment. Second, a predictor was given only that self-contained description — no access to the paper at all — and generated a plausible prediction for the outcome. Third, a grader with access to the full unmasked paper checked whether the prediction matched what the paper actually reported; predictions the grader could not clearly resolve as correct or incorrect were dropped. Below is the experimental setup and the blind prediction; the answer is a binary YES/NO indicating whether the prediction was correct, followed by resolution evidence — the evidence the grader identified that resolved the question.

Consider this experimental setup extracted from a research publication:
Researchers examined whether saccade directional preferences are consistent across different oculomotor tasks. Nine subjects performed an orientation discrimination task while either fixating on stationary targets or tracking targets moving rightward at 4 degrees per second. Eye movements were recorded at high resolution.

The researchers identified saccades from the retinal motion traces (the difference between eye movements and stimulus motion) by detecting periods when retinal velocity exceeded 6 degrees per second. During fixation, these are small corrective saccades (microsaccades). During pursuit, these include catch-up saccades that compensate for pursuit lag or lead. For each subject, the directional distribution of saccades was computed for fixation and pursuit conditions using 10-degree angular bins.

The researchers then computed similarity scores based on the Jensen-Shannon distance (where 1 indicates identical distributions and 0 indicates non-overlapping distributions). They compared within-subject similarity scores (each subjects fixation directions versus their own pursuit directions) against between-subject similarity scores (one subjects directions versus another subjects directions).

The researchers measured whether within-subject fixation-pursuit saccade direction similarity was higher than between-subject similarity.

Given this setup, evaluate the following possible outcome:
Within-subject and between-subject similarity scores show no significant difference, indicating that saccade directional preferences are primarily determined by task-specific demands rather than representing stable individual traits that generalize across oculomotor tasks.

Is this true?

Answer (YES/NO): NO